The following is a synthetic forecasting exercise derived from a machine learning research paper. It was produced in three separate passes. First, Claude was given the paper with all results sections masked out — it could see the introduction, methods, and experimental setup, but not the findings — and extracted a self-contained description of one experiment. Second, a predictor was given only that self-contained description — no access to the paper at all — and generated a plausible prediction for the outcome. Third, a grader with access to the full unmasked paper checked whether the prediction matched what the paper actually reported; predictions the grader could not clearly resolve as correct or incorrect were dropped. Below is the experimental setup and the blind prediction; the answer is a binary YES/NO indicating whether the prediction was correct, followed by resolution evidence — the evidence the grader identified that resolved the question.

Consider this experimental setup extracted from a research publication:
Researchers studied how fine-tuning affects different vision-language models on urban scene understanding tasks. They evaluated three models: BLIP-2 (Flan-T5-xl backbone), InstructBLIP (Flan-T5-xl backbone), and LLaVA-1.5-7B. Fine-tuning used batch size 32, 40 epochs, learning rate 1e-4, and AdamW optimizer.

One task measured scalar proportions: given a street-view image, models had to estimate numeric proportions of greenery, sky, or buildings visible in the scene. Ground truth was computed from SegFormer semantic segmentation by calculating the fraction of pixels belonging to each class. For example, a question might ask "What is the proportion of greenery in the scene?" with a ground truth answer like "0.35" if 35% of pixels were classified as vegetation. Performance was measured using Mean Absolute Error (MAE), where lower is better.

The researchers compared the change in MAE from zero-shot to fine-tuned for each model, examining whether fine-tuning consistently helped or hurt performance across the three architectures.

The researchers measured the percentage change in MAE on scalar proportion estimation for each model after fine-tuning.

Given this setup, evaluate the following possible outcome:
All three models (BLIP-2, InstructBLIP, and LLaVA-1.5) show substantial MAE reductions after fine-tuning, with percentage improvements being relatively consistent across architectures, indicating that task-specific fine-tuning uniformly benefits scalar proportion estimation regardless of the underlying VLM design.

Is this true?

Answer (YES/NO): NO